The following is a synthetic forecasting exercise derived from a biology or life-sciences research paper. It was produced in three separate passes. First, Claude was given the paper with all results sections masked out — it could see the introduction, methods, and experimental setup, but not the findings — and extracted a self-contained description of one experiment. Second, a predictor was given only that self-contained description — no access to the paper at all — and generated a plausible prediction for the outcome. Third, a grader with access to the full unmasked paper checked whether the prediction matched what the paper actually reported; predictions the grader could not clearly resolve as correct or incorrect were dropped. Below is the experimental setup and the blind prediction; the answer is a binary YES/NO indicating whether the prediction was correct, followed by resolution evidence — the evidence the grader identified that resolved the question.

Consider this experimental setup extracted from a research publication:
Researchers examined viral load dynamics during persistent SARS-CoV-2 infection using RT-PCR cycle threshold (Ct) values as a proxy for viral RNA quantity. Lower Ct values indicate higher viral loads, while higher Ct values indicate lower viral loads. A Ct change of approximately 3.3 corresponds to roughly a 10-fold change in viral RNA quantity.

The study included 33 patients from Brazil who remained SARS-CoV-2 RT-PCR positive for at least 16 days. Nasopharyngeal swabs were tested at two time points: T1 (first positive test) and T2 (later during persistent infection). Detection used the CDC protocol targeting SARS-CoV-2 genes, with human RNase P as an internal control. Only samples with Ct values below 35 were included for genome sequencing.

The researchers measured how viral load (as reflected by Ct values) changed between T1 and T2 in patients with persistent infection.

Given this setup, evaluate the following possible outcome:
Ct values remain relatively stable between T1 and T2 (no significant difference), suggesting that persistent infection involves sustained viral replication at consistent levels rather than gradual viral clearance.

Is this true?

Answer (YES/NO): NO